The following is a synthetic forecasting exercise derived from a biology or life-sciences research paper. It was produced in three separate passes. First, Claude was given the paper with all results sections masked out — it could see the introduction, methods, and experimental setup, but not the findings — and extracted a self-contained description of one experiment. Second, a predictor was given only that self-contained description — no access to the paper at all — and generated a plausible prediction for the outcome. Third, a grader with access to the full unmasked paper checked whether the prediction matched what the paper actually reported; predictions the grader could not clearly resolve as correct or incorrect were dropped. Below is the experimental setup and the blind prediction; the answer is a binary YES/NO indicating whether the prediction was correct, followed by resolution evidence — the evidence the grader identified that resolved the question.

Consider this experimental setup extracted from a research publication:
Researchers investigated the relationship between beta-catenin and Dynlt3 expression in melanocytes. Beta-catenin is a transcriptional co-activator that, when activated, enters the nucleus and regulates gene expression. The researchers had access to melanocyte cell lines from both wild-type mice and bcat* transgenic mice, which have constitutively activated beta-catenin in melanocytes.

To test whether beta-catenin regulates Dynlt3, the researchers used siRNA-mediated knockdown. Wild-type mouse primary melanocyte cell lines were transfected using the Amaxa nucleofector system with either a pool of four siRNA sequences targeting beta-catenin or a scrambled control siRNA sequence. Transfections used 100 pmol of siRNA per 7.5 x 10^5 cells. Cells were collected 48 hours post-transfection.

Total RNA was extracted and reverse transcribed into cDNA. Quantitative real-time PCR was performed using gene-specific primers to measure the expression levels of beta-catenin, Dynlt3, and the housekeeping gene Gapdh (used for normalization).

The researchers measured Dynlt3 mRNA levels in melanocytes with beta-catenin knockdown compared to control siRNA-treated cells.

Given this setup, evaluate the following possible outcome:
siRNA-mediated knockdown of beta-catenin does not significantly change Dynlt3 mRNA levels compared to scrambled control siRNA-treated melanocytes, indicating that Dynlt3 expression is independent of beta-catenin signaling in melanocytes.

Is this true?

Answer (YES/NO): NO